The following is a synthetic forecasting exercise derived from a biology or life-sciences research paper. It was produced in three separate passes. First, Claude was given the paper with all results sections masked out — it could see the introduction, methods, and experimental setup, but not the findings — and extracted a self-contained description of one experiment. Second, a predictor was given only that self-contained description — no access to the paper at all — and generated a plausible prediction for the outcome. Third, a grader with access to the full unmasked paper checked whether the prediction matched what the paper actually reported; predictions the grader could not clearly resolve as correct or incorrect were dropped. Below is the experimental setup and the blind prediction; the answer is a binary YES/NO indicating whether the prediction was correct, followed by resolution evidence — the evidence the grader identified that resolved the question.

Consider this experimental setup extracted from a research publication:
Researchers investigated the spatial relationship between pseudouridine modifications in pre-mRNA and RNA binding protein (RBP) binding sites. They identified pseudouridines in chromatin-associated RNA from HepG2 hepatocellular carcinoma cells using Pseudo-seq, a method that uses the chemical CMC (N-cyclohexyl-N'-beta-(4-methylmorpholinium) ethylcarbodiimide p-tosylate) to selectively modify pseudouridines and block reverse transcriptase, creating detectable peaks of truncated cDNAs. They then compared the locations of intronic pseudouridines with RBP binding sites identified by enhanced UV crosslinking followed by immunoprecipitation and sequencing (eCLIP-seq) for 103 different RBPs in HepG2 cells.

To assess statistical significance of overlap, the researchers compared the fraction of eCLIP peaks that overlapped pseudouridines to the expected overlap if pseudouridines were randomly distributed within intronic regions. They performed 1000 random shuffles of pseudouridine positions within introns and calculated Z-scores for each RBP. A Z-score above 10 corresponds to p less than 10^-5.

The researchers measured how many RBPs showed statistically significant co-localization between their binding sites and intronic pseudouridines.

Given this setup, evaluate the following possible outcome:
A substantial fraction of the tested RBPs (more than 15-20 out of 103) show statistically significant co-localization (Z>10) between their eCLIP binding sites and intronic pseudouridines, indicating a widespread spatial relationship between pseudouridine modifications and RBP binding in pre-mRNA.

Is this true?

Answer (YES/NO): YES